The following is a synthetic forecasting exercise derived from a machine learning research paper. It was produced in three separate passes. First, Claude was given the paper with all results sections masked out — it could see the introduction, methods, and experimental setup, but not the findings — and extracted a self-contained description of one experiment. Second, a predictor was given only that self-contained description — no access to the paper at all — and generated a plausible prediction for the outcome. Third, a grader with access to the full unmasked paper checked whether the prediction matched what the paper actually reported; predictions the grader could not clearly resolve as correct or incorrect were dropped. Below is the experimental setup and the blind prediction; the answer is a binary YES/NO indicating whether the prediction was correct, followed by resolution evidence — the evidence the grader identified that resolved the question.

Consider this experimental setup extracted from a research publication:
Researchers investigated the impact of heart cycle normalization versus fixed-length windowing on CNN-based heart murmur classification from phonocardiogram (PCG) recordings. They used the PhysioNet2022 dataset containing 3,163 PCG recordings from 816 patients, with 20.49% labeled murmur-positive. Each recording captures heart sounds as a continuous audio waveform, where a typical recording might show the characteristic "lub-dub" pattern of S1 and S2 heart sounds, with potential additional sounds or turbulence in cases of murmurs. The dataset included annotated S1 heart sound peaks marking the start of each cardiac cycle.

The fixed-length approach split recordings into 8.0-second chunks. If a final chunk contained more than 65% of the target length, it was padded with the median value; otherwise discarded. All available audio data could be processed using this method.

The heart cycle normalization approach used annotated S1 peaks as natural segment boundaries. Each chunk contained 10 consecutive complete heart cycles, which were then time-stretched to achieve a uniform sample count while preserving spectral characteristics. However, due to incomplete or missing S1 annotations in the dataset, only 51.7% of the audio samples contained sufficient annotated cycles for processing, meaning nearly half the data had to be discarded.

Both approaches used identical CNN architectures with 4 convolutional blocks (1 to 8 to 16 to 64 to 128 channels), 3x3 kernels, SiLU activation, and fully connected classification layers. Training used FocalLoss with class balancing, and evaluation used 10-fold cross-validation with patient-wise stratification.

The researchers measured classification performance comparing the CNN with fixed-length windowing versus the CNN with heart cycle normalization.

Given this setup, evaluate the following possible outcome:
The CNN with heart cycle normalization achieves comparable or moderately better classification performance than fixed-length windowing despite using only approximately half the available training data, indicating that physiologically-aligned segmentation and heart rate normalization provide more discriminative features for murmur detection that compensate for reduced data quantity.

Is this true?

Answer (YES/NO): NO